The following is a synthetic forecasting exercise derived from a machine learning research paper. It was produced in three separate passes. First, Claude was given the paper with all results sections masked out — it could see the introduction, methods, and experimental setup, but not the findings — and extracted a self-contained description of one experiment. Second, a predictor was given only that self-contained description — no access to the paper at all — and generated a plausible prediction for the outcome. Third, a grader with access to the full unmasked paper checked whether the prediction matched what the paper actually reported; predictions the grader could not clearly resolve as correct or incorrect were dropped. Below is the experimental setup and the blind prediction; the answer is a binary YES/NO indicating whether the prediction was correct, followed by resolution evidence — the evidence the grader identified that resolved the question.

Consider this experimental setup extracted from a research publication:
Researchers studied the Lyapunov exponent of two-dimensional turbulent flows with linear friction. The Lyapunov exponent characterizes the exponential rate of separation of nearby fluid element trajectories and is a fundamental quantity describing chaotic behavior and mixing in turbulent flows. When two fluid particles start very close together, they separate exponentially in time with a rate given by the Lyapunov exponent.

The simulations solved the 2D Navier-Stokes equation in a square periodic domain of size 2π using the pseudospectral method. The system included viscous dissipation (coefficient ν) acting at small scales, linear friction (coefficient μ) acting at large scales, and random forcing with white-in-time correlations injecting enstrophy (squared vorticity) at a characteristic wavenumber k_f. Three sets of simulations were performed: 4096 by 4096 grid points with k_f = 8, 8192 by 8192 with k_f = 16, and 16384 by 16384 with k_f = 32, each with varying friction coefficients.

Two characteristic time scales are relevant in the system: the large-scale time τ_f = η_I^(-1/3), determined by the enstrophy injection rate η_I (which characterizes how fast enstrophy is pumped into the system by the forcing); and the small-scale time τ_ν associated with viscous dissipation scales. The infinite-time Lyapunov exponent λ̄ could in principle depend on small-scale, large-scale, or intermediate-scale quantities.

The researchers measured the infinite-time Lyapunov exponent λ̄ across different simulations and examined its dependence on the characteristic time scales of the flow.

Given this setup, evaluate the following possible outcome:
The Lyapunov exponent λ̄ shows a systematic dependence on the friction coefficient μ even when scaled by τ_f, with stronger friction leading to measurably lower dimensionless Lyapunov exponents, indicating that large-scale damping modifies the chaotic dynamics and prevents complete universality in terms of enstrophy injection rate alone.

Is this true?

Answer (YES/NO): NO